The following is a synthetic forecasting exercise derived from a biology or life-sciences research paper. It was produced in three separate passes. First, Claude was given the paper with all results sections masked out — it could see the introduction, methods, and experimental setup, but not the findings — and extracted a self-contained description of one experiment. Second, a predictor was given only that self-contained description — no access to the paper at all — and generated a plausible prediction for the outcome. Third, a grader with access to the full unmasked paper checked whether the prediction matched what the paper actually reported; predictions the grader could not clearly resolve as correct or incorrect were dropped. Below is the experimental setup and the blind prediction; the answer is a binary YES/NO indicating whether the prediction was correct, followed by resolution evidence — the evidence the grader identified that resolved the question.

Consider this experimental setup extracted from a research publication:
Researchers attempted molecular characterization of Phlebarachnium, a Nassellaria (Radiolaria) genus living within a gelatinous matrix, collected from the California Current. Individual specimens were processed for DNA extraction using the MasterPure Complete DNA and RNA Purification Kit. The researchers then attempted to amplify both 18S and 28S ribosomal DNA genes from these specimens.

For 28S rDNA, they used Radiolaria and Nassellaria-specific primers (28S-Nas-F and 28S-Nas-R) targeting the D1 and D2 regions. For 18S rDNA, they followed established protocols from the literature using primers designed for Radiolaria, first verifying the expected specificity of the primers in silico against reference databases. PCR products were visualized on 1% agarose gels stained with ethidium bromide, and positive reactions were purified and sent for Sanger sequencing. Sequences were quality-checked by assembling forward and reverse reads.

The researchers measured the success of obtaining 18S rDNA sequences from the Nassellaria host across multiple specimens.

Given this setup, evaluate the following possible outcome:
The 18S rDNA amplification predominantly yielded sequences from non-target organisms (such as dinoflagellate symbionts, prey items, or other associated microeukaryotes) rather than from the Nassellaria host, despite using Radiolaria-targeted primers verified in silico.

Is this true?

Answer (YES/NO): YES